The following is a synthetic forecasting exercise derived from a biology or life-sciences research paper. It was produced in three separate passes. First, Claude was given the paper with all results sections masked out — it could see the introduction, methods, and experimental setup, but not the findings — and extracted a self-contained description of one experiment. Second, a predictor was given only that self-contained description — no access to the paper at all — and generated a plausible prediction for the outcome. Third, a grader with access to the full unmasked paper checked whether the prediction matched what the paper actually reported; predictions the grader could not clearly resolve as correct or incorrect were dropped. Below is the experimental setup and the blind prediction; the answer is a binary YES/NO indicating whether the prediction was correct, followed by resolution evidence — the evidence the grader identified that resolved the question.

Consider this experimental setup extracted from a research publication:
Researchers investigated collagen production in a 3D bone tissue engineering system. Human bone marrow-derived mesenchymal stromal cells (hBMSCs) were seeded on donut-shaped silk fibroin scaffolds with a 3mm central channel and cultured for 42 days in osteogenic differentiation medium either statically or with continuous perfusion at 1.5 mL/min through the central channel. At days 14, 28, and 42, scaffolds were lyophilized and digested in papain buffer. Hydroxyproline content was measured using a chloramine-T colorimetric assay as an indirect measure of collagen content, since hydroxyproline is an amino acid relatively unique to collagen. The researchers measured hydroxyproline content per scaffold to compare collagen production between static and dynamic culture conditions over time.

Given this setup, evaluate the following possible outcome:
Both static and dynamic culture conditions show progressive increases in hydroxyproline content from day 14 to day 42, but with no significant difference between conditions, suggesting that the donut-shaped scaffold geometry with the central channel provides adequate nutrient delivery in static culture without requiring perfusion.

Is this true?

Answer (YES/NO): YES